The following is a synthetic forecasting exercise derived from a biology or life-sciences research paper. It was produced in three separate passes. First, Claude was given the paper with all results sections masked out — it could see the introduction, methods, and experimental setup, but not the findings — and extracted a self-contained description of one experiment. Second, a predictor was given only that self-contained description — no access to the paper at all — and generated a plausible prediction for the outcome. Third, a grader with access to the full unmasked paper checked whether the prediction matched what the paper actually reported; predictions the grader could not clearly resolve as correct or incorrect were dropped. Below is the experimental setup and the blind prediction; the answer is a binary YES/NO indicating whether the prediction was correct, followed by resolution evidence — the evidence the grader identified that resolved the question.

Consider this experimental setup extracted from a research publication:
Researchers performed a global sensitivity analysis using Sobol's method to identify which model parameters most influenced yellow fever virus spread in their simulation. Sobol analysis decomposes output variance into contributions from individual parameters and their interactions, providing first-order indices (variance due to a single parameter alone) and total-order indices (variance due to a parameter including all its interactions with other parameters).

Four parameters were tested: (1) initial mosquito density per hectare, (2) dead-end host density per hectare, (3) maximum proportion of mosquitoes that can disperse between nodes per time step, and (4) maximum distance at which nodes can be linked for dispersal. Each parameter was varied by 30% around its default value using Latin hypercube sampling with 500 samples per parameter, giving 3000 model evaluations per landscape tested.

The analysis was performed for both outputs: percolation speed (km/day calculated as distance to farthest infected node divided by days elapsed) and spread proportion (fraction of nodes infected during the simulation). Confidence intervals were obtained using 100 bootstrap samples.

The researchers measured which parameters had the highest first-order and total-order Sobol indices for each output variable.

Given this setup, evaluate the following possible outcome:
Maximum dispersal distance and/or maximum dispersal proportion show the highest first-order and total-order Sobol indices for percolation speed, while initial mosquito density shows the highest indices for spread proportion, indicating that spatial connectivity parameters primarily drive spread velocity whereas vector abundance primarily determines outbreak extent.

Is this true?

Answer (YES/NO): NO